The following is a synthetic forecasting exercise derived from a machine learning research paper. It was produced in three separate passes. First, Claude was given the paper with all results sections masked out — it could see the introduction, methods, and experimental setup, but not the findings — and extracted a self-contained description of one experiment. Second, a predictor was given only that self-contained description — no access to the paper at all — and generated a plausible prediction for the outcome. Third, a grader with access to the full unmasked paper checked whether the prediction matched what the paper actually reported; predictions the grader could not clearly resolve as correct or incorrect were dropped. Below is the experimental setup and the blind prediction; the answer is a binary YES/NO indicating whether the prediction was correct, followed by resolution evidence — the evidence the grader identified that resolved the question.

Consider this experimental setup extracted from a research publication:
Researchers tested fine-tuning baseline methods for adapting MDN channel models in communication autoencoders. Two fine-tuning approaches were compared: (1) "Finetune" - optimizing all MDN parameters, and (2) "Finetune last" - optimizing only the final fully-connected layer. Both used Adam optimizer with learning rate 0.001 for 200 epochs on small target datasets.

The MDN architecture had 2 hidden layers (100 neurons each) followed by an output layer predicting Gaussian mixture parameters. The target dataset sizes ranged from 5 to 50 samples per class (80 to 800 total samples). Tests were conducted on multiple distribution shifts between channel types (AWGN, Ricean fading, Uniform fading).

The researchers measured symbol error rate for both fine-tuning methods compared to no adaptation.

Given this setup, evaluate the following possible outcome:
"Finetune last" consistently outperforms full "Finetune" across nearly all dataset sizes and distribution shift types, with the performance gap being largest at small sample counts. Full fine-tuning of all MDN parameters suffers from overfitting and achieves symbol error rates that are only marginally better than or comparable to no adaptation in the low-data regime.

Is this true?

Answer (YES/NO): NO